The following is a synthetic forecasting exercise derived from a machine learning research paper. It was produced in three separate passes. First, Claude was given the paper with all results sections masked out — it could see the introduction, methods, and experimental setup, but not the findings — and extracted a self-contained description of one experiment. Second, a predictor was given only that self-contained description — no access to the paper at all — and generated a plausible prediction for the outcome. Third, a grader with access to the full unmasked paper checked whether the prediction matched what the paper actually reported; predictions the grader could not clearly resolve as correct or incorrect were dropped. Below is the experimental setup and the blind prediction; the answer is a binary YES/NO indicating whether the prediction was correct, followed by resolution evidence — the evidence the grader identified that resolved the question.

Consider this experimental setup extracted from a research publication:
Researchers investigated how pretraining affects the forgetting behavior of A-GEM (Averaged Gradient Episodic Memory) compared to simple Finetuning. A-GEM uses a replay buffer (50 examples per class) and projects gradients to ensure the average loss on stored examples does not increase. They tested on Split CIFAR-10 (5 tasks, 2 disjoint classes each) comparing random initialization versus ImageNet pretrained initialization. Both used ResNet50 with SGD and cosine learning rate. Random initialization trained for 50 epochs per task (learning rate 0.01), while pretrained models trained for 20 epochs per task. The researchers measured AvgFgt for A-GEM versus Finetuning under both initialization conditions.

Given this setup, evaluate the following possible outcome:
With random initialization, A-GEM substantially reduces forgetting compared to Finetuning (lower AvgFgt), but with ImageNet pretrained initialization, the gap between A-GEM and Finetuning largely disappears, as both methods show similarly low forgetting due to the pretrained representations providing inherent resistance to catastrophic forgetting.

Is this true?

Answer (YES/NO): NO